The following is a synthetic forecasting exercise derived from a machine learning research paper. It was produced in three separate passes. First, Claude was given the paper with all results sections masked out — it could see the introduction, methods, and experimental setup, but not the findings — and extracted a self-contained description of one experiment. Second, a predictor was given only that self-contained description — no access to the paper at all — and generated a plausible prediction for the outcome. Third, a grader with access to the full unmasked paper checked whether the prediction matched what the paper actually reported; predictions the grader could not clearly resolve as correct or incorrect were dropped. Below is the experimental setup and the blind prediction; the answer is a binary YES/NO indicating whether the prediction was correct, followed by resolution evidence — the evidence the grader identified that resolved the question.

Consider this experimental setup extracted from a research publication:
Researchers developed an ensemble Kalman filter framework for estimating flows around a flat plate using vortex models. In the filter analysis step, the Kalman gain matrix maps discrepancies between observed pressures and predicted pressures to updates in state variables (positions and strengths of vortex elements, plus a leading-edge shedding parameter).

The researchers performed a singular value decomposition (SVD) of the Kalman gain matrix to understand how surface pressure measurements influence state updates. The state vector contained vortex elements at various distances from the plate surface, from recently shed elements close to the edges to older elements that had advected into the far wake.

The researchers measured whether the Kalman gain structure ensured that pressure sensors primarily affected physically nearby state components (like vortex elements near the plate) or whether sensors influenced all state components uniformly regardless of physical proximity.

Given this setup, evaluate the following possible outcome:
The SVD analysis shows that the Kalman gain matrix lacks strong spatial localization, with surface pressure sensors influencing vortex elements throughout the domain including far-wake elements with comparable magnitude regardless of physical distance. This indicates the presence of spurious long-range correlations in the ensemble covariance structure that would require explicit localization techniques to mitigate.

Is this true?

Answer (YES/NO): NO